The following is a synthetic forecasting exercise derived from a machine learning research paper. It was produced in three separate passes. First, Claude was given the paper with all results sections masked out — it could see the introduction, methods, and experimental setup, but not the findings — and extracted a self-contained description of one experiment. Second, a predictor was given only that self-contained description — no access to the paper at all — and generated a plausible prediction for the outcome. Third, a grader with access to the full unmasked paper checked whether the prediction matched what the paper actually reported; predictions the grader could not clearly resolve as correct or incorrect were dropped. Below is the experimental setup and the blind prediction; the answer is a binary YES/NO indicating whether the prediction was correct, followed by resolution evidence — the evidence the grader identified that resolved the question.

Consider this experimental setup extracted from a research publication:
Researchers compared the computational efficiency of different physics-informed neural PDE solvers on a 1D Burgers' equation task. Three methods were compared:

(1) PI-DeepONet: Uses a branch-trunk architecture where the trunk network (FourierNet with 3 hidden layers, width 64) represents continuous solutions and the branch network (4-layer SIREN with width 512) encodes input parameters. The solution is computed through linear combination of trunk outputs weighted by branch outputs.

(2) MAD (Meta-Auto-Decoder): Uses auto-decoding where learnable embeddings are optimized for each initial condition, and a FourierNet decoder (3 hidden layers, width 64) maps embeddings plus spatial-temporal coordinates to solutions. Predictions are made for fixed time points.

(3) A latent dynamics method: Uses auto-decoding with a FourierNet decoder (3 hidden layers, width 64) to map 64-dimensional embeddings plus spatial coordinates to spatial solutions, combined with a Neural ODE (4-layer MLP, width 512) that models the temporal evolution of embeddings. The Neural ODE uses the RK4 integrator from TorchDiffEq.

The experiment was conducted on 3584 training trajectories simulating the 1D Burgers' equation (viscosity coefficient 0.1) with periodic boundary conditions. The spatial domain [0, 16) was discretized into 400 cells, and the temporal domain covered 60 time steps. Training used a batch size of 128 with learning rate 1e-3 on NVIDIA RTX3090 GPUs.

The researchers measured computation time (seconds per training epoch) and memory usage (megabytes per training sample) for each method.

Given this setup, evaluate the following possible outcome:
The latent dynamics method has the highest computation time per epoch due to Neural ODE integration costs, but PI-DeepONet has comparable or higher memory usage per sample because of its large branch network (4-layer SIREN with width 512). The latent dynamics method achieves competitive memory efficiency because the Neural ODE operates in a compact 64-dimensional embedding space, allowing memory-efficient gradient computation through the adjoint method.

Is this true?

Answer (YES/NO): NO